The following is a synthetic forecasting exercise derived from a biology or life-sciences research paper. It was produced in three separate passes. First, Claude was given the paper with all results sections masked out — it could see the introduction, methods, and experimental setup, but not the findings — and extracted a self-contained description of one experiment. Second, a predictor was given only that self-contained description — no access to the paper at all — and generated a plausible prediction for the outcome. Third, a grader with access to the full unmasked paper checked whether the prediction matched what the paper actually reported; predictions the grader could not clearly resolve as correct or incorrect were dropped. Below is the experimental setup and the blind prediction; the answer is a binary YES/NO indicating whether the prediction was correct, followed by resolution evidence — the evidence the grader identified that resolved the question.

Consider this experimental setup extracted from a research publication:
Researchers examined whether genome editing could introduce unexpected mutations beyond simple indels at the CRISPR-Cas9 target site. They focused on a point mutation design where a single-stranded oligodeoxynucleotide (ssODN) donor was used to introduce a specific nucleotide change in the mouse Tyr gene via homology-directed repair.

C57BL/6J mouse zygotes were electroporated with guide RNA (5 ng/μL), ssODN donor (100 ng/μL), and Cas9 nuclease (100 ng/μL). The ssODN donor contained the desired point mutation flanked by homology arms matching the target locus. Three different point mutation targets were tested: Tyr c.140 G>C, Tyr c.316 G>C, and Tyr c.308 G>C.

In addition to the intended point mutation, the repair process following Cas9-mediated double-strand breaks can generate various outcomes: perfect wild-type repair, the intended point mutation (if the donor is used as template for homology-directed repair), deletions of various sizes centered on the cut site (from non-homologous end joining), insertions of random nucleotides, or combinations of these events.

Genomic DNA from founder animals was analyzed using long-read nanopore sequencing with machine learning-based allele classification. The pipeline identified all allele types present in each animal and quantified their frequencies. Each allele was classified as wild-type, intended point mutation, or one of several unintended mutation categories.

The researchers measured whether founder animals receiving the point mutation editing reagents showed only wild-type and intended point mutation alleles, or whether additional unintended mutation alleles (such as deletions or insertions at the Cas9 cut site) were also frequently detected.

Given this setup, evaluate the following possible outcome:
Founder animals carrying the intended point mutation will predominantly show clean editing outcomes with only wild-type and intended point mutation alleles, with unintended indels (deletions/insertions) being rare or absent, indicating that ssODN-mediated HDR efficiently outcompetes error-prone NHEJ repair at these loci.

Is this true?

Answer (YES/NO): NO